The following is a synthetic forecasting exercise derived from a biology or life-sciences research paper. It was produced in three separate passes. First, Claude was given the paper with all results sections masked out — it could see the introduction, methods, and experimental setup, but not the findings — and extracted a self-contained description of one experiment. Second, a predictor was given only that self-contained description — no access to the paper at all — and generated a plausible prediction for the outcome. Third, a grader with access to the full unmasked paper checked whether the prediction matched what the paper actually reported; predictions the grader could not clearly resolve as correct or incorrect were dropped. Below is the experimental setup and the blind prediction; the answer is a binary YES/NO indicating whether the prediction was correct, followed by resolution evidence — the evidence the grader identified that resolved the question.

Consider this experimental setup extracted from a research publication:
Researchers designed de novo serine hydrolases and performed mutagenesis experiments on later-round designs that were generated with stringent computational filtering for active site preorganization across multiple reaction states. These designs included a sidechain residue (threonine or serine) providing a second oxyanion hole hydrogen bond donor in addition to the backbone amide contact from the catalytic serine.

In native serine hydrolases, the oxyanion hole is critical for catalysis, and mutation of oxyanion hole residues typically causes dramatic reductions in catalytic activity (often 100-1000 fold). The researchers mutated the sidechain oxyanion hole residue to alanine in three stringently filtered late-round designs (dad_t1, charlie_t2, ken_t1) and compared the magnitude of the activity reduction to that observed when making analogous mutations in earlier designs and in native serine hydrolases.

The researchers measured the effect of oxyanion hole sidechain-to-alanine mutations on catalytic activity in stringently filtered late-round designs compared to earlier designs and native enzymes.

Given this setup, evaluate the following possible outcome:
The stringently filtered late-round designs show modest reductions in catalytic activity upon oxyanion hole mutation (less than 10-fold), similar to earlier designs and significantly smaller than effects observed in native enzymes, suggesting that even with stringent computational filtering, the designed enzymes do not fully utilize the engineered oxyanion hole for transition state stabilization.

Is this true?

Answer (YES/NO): NO